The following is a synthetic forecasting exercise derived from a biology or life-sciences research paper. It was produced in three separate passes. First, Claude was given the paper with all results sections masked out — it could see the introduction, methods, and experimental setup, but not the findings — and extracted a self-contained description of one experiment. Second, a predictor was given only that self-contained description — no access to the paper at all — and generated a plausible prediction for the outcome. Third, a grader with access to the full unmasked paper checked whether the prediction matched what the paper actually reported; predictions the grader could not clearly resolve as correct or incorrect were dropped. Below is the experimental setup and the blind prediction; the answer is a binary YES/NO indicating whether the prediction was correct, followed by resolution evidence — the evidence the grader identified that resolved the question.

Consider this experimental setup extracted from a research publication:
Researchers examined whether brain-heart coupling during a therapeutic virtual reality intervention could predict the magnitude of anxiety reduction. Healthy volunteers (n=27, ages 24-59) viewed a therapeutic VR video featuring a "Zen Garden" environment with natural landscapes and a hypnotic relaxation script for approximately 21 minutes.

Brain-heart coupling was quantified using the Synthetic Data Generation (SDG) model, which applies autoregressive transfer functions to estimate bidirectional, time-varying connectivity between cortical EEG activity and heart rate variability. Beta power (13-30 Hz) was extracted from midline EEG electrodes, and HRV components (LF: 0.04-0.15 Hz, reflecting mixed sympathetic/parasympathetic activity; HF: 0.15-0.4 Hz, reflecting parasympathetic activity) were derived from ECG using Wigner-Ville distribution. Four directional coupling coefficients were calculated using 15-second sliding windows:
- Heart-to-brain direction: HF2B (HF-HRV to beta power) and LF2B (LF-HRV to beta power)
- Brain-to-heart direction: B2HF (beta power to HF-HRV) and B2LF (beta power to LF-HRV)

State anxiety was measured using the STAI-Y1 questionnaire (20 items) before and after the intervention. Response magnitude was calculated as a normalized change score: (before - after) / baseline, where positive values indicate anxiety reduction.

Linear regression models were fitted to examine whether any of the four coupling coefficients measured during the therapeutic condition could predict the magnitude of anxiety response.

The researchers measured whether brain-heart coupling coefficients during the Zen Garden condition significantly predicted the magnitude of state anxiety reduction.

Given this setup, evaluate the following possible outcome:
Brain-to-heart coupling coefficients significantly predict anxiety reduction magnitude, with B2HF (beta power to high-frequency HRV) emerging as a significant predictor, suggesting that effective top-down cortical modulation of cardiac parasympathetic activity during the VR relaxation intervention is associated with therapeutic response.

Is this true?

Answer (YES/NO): NO